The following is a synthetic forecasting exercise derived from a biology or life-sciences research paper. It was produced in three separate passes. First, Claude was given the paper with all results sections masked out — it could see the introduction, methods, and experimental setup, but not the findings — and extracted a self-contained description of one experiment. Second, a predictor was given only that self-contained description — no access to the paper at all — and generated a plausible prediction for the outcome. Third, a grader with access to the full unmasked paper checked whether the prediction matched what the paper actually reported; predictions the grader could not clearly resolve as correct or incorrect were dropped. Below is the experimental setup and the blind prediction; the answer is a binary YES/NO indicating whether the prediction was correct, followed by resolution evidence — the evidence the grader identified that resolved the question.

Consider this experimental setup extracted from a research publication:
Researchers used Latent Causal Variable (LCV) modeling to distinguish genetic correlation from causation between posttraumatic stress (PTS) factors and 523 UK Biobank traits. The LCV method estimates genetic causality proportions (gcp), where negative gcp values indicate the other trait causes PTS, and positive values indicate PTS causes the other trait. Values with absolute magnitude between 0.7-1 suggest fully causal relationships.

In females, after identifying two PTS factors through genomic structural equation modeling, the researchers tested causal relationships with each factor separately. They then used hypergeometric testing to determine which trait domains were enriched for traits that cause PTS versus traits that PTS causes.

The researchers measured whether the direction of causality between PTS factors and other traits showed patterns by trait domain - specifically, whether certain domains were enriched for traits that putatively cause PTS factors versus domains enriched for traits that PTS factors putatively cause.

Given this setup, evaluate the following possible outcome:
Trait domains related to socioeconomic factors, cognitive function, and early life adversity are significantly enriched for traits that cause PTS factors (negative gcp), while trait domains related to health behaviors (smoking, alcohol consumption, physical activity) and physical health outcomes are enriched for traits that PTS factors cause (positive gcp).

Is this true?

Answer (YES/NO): NO